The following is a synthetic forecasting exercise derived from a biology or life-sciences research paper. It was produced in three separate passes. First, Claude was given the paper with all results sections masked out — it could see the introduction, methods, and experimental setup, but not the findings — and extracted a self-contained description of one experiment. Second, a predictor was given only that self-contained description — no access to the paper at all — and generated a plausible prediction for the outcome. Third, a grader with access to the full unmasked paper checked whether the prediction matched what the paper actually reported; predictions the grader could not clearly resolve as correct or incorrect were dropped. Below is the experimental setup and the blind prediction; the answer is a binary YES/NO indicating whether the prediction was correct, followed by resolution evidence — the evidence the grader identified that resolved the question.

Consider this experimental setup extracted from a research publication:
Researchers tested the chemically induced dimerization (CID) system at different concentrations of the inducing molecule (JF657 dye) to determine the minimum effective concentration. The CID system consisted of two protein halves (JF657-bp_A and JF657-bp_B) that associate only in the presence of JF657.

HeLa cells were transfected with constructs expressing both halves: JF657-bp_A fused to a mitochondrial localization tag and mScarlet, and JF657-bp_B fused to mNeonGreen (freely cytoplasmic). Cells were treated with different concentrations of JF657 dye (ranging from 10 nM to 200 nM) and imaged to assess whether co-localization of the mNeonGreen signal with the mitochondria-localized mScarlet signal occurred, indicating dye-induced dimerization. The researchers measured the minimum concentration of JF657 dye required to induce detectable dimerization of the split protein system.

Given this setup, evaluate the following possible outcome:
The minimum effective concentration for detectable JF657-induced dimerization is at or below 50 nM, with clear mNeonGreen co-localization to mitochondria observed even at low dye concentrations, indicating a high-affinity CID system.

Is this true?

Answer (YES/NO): YES